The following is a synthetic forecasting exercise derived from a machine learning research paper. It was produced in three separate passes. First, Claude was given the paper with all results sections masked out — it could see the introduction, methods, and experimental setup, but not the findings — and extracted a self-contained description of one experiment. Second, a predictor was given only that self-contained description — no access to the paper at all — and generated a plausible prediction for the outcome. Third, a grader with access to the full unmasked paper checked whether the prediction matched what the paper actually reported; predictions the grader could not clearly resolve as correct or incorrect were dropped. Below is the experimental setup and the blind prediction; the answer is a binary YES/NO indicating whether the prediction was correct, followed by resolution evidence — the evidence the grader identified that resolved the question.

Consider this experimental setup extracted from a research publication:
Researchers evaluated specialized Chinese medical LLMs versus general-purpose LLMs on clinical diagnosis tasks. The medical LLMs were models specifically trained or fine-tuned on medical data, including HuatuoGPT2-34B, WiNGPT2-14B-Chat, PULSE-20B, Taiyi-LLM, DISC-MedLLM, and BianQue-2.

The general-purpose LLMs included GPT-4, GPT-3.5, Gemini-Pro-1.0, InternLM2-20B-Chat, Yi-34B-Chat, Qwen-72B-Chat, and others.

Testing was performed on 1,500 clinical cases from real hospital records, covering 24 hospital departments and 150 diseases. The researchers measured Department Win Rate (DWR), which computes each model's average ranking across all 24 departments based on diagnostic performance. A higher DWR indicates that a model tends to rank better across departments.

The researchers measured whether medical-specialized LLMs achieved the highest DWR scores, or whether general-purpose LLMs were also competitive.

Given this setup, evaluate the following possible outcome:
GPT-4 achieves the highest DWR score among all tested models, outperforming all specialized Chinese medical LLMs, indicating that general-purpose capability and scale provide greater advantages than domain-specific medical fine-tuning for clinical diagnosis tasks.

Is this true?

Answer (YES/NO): NO